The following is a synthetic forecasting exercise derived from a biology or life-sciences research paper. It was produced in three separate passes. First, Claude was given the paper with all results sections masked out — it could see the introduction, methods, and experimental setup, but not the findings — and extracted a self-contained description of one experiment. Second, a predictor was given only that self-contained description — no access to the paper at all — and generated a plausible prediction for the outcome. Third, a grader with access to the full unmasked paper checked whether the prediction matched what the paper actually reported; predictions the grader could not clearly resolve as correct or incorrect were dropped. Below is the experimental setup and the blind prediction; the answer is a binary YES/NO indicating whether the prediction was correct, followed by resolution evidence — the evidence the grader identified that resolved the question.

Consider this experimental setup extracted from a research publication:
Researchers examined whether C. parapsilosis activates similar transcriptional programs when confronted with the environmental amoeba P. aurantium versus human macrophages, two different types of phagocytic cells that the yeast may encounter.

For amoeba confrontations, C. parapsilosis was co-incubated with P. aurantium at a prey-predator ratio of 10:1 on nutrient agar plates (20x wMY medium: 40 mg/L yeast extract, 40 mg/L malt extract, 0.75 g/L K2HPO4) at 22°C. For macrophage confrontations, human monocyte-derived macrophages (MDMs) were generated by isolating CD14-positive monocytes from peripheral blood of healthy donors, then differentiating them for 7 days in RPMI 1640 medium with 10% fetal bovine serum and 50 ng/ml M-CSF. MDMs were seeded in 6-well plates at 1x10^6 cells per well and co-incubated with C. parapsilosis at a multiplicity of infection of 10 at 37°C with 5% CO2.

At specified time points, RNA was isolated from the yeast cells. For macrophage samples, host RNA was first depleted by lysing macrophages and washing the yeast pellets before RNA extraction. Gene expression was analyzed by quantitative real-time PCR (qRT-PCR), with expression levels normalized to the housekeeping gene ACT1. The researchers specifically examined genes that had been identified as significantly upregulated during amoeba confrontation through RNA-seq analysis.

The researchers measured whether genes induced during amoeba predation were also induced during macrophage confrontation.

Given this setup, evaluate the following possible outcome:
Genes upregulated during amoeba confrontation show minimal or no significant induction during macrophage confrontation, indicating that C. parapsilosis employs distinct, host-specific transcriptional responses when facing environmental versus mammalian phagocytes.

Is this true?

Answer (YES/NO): NO